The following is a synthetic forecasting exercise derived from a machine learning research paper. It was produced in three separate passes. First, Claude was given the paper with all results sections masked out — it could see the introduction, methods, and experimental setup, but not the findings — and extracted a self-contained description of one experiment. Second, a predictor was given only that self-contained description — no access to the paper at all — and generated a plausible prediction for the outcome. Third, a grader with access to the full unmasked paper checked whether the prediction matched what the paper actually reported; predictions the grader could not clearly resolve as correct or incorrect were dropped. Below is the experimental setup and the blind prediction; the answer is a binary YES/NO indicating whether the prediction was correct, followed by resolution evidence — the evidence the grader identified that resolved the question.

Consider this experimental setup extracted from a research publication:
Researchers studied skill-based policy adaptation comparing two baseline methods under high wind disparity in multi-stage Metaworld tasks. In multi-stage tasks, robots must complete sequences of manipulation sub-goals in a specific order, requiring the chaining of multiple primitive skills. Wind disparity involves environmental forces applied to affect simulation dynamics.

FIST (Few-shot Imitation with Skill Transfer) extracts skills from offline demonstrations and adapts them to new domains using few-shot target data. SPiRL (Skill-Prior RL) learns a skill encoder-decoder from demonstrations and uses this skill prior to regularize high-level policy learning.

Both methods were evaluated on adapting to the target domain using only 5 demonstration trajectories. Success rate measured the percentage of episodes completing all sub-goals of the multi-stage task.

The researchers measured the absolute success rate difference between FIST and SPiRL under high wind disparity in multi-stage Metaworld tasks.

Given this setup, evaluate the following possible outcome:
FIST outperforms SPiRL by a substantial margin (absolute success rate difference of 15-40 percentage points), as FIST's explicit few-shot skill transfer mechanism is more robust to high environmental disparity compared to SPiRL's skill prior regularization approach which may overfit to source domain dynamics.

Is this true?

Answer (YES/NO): YES